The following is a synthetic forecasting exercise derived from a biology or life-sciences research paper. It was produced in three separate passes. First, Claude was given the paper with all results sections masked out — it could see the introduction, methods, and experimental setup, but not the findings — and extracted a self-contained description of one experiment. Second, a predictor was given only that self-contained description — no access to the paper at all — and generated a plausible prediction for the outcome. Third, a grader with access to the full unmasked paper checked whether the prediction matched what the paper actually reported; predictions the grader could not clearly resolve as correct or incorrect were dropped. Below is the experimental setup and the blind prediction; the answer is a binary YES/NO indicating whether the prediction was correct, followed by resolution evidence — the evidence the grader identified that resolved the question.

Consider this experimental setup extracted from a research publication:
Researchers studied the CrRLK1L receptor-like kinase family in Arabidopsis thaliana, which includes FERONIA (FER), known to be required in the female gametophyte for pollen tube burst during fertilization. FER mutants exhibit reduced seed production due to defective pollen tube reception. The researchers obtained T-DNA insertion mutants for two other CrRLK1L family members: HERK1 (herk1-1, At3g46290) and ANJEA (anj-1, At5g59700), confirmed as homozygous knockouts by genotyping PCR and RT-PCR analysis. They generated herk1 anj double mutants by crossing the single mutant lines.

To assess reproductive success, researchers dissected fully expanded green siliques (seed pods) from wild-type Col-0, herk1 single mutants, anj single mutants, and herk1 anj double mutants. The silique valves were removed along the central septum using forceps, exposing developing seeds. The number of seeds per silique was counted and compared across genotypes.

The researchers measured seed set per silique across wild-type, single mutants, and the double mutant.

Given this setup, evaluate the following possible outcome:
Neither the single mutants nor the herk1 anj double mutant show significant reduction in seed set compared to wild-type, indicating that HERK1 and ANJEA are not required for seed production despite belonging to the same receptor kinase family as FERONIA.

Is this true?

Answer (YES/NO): NO